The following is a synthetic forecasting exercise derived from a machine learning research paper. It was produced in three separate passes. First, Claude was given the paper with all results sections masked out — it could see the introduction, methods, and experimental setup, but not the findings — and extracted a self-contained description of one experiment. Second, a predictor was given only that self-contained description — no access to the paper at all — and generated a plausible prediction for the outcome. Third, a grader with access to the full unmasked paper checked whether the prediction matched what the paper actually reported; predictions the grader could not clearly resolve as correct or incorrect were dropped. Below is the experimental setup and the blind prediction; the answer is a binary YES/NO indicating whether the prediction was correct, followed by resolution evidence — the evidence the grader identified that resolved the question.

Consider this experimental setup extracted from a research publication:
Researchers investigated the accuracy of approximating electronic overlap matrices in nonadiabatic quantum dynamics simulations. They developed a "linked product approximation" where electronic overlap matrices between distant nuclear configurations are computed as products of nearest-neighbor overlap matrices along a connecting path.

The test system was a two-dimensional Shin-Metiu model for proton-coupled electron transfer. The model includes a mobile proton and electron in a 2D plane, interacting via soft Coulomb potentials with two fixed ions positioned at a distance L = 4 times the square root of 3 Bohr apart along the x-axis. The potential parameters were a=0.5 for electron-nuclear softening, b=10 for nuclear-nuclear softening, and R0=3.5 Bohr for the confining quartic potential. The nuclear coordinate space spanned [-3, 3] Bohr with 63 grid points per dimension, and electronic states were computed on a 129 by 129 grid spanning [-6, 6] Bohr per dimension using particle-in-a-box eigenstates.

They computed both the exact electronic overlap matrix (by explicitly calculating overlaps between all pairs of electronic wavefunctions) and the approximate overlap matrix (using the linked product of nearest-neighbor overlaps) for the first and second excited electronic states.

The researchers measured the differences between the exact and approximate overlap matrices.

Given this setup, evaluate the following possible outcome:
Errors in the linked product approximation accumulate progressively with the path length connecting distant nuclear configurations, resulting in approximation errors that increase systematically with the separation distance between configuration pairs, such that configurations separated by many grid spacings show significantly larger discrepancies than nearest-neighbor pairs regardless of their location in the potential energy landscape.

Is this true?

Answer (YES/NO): YES